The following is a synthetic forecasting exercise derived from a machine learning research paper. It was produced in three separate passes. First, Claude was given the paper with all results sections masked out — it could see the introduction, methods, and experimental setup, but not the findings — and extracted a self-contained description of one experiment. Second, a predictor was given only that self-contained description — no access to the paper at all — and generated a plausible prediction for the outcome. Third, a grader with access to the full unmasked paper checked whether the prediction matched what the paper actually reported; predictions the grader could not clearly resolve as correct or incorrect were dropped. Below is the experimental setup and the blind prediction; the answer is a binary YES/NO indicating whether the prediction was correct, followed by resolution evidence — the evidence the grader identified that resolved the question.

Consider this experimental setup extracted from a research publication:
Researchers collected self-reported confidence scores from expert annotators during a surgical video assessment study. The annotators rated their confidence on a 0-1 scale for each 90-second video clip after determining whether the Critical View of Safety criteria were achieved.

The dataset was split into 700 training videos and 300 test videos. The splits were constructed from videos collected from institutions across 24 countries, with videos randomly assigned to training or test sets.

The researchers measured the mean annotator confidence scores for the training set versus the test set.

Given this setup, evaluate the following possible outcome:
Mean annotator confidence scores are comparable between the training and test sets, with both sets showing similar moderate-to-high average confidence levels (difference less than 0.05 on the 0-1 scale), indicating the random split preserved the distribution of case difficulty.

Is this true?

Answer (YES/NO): NO